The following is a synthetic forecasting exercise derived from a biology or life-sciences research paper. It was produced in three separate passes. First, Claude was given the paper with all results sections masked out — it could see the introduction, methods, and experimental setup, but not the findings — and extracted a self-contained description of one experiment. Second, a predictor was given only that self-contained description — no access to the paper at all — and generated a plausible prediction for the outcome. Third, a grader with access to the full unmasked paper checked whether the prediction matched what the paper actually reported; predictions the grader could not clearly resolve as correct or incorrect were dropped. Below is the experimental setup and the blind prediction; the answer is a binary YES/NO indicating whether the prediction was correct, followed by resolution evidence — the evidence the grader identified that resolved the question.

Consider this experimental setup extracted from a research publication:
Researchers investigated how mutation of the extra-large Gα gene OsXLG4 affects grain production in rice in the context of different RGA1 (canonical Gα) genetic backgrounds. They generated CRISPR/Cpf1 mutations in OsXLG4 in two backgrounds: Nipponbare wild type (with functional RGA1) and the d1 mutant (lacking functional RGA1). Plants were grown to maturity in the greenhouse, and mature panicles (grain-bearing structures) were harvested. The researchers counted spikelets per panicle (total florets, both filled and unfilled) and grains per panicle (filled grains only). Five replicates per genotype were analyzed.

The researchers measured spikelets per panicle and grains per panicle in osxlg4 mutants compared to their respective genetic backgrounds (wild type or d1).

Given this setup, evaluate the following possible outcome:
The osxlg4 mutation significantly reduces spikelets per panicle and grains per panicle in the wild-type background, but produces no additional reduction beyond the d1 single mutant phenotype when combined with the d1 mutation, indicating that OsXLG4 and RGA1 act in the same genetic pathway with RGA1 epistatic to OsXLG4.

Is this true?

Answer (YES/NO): NO